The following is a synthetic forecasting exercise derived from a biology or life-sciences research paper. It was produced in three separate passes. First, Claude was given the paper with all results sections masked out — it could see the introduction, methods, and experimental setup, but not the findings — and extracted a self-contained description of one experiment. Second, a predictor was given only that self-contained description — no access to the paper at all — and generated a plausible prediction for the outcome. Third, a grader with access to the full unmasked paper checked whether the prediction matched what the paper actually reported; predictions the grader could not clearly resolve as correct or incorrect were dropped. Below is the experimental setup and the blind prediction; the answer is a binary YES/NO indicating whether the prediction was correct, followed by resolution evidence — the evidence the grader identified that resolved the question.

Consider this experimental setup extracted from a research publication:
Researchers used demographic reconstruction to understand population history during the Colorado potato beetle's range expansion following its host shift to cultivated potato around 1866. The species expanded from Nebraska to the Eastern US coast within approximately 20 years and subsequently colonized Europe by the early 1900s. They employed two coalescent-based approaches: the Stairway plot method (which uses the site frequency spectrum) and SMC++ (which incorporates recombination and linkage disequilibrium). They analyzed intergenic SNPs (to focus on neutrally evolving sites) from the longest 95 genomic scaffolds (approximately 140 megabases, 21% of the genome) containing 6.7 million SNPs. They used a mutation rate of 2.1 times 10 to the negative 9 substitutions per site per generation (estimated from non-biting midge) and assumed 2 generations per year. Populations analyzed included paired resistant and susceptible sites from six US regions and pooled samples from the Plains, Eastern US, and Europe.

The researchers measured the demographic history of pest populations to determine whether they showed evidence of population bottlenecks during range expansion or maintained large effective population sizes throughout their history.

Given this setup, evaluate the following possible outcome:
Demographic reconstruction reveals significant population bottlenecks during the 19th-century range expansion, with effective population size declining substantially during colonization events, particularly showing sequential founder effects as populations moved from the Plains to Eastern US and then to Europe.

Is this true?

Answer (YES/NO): NO